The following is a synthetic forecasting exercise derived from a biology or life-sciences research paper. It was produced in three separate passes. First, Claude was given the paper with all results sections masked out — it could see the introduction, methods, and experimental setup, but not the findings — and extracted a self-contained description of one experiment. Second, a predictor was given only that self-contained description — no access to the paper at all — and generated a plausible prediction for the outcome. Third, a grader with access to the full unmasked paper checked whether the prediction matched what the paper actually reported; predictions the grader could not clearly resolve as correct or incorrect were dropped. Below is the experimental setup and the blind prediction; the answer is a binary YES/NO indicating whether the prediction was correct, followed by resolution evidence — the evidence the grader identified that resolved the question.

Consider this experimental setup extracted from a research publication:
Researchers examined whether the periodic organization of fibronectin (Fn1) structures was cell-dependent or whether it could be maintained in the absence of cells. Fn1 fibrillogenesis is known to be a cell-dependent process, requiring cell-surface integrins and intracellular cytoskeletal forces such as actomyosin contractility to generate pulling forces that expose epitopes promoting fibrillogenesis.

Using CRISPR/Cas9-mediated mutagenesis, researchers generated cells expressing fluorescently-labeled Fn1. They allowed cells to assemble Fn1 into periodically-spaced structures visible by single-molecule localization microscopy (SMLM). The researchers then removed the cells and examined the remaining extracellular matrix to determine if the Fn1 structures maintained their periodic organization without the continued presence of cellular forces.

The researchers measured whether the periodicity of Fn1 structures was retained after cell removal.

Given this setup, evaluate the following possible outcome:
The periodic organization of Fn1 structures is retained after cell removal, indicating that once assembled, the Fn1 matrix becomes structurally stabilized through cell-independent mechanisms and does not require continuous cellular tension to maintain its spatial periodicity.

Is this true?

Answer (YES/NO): YES